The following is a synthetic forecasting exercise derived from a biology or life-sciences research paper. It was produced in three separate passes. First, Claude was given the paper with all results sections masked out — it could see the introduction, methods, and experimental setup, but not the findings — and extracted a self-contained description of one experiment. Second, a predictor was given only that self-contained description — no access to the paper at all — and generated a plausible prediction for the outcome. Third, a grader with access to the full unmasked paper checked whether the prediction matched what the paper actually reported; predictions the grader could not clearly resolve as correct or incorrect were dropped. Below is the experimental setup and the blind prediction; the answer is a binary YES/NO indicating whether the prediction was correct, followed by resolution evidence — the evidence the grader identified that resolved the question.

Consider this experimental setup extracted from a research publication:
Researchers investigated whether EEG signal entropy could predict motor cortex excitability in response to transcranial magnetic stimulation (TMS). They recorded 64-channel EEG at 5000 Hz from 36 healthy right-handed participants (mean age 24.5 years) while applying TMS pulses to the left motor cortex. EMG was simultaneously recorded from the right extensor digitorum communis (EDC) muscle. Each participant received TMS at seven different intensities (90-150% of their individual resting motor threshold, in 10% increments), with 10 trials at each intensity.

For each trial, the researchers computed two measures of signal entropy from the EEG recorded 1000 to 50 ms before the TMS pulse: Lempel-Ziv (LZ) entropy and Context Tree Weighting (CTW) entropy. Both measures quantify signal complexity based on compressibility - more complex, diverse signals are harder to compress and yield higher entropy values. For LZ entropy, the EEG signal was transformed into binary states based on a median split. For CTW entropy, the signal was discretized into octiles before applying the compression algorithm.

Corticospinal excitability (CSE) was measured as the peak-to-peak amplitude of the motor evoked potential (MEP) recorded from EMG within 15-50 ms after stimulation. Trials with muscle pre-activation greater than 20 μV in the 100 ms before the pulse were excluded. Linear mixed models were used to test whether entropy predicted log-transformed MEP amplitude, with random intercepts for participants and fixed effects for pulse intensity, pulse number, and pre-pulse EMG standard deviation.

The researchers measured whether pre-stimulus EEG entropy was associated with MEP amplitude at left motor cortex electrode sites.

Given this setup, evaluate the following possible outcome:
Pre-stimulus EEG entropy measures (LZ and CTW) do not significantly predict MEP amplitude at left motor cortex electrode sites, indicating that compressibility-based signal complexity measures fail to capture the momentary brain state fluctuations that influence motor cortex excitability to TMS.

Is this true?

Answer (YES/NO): NO